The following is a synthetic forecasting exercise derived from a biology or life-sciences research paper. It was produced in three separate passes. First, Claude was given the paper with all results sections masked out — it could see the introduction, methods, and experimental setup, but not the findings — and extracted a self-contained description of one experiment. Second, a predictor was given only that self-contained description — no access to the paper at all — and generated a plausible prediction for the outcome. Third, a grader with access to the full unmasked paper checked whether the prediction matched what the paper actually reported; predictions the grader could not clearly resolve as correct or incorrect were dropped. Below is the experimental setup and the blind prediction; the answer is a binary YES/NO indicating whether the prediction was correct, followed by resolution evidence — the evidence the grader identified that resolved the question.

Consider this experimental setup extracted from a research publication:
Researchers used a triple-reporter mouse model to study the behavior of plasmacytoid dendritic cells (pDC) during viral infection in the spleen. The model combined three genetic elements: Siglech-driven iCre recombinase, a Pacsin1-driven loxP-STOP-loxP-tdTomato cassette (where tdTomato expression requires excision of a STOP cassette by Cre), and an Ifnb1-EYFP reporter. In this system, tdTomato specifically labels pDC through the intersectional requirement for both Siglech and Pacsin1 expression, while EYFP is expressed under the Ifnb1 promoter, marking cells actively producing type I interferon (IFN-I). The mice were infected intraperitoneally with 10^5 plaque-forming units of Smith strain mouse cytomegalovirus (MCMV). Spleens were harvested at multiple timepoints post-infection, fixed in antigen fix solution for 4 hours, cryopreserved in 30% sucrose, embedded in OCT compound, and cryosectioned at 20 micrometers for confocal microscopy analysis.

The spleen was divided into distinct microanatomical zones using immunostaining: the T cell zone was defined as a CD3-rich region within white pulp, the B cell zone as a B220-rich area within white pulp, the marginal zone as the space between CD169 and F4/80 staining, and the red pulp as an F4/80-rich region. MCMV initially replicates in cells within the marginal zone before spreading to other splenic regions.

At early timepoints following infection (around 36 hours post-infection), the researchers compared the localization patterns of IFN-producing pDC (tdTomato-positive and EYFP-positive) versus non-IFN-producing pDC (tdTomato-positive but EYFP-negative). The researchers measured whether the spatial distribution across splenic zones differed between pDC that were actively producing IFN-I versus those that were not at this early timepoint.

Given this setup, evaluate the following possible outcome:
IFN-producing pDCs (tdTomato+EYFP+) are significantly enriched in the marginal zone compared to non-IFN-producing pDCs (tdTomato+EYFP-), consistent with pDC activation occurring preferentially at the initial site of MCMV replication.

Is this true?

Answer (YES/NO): NO